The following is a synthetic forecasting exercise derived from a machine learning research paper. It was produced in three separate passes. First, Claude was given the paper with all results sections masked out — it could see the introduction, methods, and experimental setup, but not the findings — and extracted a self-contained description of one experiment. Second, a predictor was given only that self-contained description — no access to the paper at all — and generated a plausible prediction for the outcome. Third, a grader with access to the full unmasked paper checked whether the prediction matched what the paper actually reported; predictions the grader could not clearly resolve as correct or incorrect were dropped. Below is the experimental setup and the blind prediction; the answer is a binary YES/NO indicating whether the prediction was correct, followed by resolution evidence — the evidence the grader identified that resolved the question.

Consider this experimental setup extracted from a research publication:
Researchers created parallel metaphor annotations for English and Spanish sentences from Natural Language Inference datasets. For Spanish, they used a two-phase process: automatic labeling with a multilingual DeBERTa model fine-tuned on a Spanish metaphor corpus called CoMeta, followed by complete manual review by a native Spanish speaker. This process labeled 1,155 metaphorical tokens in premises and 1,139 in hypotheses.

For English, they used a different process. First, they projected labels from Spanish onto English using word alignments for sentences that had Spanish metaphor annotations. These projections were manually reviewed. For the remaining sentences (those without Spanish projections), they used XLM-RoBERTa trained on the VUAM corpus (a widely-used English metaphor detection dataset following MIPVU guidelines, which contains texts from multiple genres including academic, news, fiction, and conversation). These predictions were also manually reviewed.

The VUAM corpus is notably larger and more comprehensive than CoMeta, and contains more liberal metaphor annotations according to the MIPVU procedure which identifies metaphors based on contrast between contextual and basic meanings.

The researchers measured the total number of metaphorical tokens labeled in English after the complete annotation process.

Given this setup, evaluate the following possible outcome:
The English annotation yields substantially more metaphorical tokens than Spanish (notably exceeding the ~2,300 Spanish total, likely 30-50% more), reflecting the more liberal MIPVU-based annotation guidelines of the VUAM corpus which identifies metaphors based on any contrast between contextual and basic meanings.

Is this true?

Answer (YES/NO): YES